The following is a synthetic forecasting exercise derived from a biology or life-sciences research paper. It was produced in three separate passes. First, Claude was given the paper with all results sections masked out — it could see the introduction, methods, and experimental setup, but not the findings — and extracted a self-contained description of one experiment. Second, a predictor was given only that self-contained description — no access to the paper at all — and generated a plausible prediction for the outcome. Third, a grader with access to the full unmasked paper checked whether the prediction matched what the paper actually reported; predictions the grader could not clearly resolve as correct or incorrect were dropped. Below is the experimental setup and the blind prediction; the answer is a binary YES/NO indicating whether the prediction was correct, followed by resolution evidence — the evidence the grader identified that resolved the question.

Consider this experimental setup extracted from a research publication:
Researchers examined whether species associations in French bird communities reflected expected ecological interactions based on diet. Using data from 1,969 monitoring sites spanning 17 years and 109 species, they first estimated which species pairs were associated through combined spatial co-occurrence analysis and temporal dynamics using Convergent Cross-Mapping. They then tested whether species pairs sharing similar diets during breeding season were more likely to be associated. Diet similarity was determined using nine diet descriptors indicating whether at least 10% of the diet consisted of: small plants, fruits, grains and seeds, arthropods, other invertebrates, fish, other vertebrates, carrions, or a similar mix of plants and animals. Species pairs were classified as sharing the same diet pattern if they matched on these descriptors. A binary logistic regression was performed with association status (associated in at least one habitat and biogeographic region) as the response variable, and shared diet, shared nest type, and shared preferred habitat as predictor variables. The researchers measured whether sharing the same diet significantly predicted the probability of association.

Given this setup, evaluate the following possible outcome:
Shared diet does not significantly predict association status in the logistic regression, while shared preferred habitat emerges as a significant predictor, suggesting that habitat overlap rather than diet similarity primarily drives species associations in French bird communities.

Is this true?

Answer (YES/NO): NO